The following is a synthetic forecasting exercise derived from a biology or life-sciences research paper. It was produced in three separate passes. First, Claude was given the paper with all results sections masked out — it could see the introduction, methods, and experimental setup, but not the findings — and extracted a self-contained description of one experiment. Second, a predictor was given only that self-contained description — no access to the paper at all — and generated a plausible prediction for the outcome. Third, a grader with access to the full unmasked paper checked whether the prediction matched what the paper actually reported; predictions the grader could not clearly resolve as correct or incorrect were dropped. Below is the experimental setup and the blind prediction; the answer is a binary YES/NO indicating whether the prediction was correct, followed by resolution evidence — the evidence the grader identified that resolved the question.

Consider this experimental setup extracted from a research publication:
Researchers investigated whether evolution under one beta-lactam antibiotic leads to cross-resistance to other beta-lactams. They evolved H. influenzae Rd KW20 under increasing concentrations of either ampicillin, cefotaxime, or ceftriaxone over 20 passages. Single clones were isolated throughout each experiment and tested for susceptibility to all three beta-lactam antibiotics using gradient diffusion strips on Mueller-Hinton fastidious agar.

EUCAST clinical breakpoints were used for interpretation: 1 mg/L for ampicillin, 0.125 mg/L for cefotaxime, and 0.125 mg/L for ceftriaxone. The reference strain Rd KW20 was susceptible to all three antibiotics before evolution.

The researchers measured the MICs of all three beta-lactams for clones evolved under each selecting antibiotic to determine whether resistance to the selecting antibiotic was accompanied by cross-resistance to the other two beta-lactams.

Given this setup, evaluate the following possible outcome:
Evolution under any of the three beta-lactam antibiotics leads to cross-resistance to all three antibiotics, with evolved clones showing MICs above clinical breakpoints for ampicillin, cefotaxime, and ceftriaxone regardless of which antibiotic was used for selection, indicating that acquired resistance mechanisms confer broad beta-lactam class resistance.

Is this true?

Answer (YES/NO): NO